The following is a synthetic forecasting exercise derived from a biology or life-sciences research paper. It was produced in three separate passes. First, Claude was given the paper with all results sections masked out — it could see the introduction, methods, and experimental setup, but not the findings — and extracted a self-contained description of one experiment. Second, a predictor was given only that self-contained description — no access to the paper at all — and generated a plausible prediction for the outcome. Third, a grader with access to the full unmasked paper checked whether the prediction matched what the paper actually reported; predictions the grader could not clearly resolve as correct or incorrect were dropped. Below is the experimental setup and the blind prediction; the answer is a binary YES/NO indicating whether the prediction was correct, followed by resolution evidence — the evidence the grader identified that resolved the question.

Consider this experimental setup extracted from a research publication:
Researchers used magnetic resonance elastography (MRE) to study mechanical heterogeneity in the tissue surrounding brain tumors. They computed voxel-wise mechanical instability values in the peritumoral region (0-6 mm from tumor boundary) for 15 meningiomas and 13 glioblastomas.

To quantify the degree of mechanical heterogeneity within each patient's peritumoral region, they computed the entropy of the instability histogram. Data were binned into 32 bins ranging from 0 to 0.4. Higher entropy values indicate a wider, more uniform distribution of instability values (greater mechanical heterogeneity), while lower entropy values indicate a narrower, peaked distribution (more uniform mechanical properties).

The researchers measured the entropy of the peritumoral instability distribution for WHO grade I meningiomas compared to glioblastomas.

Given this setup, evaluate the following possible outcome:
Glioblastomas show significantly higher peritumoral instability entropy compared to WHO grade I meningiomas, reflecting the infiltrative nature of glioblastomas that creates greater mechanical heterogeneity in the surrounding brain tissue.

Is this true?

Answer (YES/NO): NO